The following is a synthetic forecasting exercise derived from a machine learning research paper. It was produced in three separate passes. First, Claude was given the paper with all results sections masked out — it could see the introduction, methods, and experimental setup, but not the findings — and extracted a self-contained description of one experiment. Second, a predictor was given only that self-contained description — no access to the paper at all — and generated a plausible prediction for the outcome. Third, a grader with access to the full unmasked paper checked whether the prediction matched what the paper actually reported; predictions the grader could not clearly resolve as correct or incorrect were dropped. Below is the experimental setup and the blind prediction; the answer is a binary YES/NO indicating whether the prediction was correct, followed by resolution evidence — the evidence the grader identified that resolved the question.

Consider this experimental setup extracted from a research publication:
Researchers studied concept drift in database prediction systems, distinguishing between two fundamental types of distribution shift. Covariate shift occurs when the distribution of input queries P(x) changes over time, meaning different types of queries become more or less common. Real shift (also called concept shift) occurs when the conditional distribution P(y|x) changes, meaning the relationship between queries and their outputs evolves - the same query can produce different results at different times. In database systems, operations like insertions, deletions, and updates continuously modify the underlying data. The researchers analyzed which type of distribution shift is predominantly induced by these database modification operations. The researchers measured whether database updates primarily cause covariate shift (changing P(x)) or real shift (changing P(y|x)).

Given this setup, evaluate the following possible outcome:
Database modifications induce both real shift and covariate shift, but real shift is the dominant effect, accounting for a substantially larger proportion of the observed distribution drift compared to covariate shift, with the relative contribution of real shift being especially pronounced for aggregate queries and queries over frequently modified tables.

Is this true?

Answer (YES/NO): NO